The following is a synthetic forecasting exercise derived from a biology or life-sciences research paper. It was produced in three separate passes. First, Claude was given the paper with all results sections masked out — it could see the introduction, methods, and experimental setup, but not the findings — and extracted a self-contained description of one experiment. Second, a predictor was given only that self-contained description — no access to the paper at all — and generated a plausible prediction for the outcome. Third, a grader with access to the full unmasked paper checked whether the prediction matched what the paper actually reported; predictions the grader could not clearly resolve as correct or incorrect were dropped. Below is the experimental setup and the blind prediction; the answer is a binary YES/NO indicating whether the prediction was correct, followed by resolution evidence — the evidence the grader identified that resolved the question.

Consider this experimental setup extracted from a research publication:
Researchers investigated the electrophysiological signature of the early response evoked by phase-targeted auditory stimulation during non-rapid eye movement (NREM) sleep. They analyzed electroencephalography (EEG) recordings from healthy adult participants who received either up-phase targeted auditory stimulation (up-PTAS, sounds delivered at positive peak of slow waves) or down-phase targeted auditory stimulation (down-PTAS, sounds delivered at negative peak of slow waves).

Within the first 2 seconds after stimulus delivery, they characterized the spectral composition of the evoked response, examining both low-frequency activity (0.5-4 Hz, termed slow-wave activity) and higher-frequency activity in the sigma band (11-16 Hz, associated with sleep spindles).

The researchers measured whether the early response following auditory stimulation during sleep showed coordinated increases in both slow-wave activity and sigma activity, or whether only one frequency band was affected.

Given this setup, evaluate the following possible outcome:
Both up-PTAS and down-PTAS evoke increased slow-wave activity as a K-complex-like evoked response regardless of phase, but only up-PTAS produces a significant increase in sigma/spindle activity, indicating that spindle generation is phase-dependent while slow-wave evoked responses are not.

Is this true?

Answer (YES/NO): NO